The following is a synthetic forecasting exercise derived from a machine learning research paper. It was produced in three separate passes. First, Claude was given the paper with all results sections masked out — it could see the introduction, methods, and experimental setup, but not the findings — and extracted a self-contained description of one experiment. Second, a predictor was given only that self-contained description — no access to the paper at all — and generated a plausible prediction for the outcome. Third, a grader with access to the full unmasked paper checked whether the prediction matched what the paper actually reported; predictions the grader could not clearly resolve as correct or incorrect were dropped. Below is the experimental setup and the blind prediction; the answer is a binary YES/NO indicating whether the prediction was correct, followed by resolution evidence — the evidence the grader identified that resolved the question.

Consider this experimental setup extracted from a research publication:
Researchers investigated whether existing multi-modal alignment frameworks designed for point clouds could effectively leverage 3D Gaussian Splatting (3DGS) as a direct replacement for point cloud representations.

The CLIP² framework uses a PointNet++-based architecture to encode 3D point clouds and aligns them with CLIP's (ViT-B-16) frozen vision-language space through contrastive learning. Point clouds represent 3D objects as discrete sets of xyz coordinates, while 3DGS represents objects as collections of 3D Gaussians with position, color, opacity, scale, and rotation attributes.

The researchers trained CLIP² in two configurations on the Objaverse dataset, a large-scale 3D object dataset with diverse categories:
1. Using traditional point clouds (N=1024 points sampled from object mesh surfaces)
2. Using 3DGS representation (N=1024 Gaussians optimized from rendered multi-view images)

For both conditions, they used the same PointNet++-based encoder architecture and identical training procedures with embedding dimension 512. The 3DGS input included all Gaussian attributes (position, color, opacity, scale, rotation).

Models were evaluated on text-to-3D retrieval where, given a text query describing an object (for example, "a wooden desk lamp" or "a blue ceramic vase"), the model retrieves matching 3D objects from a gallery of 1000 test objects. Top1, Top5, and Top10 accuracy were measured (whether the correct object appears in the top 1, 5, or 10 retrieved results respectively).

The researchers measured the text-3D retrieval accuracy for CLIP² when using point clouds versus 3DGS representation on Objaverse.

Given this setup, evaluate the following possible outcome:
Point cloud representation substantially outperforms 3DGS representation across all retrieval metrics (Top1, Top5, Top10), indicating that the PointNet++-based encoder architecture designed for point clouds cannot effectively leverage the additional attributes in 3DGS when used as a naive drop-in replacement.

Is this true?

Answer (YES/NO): NO